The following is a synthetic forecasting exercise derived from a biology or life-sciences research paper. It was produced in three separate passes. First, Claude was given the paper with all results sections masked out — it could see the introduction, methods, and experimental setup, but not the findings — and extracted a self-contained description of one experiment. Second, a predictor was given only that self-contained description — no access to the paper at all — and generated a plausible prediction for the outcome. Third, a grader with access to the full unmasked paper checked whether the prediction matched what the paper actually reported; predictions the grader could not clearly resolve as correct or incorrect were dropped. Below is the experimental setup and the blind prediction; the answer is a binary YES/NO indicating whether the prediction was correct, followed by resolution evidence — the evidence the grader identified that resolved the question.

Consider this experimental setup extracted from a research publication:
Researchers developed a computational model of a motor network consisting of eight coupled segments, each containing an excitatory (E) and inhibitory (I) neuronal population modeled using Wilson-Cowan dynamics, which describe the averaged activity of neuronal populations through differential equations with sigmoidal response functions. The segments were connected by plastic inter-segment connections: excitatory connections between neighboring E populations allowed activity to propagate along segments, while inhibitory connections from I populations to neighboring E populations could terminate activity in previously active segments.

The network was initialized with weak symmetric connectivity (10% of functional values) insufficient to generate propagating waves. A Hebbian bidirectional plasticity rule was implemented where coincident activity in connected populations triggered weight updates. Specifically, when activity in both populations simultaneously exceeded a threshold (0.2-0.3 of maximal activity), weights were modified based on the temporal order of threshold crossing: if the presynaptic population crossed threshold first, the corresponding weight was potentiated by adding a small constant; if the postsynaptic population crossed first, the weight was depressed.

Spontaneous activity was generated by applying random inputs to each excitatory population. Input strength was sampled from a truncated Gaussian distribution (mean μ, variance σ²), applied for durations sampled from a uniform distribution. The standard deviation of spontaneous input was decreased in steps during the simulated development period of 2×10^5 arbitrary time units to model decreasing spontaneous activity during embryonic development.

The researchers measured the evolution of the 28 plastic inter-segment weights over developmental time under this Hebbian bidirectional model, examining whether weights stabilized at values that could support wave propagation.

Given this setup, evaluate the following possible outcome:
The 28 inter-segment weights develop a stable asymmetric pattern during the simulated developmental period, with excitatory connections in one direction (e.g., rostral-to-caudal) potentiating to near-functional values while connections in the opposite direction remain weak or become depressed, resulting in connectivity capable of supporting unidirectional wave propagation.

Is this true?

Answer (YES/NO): NO